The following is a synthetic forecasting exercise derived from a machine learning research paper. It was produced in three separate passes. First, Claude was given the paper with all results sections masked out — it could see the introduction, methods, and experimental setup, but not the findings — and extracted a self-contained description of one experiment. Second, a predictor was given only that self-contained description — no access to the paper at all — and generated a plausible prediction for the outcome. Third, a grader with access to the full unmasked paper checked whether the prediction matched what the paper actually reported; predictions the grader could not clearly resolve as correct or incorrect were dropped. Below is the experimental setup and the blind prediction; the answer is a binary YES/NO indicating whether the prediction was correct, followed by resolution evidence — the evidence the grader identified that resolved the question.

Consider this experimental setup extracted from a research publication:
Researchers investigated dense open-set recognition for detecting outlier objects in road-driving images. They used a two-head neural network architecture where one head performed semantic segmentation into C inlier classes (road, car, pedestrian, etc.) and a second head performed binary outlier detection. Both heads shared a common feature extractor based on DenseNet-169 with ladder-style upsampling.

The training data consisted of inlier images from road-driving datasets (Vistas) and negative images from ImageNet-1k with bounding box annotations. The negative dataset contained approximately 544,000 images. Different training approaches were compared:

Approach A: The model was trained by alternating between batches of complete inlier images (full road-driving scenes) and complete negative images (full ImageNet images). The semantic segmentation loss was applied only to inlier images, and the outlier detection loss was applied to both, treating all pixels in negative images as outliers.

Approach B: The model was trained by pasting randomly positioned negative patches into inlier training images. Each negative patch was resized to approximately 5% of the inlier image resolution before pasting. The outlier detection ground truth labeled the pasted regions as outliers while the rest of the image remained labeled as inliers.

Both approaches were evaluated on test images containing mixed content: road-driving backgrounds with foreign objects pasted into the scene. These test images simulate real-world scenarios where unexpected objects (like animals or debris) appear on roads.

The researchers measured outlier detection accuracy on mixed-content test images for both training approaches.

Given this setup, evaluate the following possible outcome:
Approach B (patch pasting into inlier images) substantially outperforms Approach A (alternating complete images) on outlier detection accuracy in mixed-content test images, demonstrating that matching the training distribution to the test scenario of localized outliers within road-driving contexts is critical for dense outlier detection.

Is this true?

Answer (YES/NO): YES